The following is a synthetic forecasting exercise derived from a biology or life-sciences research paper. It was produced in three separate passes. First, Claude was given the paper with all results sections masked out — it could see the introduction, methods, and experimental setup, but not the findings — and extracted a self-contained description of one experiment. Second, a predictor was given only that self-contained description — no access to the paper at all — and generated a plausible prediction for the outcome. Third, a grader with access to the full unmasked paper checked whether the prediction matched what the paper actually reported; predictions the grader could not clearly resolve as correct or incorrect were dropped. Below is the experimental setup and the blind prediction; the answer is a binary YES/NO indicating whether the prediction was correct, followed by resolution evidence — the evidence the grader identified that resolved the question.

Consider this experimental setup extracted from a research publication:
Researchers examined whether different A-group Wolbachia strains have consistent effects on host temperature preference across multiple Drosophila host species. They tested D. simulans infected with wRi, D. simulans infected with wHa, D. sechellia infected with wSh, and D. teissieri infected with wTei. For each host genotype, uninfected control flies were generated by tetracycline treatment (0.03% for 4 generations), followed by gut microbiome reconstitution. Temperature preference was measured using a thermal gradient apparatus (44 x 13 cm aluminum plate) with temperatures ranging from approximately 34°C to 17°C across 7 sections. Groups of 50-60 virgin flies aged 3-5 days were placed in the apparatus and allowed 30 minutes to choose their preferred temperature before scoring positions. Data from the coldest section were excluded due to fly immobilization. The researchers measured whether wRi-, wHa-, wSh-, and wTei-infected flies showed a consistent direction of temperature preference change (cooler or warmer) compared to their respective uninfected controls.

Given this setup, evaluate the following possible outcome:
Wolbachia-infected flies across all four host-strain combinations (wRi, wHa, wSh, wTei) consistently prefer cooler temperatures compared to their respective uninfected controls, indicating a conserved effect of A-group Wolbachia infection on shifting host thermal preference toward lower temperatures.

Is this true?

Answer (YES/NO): YES